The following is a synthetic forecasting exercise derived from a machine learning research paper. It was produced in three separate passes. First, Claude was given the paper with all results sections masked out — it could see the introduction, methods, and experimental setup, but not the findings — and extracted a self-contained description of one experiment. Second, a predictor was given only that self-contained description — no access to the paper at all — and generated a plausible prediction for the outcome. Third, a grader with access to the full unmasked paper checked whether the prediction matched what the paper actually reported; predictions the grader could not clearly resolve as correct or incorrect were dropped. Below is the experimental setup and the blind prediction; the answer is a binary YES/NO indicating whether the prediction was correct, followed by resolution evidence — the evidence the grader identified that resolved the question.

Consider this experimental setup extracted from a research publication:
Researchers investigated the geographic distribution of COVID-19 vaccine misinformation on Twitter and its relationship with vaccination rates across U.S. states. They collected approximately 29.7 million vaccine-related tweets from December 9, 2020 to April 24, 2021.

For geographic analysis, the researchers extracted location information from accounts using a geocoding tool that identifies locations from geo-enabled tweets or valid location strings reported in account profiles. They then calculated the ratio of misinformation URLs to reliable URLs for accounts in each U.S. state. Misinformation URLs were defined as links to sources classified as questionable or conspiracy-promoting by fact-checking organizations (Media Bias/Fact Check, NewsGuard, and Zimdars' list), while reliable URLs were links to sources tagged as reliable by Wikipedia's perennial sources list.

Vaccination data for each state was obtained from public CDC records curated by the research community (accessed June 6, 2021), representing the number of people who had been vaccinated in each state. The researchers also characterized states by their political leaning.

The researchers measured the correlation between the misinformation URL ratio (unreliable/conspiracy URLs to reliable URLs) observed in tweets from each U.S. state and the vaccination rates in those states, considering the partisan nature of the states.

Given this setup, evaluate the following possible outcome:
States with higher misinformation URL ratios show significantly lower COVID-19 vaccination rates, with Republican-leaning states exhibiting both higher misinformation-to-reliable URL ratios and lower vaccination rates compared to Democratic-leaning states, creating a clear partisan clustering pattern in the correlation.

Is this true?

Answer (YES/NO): YES